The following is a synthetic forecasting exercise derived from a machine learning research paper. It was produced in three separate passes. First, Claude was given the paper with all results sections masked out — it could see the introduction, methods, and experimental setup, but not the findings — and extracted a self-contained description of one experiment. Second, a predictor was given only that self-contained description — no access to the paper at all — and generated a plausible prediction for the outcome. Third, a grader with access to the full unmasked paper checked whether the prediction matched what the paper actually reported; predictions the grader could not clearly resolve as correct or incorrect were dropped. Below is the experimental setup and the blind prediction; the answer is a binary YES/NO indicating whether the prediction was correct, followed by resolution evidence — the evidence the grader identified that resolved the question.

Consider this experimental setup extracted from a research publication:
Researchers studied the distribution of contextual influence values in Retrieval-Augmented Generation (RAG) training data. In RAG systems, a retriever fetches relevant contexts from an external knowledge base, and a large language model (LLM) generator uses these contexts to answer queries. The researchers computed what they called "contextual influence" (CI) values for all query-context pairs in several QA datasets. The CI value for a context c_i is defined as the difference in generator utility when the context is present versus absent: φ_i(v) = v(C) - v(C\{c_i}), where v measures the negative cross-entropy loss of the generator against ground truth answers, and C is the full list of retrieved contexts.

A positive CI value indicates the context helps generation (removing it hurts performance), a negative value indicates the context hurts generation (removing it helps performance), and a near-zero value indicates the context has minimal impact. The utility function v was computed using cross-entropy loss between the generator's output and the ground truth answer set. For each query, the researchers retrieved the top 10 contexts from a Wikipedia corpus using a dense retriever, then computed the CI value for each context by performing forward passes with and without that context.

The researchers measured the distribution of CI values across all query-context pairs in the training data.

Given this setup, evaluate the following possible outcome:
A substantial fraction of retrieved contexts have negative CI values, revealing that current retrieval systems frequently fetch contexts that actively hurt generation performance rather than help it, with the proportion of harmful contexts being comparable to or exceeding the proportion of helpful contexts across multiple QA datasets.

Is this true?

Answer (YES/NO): NO